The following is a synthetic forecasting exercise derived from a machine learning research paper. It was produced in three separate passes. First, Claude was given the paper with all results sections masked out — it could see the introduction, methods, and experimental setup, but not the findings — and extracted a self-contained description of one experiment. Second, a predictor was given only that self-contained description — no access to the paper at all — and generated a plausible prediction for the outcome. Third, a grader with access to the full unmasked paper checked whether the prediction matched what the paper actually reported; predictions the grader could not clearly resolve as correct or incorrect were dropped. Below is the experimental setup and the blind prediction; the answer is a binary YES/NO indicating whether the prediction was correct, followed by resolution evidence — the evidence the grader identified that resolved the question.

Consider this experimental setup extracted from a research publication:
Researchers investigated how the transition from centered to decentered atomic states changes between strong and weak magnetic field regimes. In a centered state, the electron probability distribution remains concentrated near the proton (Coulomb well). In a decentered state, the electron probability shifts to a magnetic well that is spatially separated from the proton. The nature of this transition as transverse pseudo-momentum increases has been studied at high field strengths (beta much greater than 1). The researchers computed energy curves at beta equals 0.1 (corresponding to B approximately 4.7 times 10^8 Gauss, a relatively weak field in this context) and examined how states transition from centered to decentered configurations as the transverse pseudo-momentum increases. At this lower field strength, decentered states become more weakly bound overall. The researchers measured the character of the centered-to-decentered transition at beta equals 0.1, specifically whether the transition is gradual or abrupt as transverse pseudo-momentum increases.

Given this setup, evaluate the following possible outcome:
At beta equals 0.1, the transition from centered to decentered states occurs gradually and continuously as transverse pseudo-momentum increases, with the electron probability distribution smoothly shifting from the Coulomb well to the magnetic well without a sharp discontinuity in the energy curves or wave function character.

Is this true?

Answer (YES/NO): NO